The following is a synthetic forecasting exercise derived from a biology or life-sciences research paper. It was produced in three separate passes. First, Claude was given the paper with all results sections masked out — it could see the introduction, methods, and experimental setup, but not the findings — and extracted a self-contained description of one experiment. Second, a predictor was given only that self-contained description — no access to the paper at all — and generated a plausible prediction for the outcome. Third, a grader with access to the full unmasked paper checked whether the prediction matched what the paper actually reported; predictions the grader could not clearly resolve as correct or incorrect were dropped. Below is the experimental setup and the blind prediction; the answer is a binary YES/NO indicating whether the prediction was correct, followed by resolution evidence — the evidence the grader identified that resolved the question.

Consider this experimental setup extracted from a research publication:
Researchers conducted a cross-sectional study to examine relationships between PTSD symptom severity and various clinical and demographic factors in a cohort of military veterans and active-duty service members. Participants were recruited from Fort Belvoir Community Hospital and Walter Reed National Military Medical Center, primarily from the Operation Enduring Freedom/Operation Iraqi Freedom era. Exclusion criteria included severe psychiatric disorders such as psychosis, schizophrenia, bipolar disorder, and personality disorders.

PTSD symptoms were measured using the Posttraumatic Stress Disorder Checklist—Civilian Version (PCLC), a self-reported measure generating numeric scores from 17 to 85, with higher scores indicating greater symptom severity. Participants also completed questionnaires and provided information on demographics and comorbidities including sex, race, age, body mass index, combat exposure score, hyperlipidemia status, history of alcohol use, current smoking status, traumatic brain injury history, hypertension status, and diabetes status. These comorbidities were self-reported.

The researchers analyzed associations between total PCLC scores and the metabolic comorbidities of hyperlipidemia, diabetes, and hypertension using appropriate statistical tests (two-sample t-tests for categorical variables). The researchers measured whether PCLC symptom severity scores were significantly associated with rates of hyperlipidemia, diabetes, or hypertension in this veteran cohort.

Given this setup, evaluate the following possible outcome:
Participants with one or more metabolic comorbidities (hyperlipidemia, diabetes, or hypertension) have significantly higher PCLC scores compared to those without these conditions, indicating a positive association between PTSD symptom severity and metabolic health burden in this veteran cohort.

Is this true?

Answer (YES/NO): NO